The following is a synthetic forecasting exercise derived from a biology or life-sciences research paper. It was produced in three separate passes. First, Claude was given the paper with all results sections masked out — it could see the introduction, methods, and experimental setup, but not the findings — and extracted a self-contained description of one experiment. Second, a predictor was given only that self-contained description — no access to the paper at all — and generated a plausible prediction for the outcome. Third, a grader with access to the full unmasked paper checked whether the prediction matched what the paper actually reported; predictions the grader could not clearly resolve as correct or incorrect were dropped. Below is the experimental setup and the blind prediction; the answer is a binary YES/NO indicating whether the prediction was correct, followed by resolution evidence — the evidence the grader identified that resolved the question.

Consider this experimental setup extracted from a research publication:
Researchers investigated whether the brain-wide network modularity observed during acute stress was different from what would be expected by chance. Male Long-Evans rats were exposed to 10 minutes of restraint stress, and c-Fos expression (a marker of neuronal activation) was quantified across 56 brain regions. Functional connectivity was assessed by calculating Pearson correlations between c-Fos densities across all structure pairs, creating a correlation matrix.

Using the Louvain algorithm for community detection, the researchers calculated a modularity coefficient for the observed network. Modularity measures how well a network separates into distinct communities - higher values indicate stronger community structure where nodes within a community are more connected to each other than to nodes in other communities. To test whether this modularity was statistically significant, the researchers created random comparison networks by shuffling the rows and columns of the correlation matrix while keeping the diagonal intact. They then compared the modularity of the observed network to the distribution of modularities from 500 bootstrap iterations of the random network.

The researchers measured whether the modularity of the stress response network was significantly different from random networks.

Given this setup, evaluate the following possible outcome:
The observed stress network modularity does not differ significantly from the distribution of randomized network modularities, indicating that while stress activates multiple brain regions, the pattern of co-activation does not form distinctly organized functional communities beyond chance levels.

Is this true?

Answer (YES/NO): NO